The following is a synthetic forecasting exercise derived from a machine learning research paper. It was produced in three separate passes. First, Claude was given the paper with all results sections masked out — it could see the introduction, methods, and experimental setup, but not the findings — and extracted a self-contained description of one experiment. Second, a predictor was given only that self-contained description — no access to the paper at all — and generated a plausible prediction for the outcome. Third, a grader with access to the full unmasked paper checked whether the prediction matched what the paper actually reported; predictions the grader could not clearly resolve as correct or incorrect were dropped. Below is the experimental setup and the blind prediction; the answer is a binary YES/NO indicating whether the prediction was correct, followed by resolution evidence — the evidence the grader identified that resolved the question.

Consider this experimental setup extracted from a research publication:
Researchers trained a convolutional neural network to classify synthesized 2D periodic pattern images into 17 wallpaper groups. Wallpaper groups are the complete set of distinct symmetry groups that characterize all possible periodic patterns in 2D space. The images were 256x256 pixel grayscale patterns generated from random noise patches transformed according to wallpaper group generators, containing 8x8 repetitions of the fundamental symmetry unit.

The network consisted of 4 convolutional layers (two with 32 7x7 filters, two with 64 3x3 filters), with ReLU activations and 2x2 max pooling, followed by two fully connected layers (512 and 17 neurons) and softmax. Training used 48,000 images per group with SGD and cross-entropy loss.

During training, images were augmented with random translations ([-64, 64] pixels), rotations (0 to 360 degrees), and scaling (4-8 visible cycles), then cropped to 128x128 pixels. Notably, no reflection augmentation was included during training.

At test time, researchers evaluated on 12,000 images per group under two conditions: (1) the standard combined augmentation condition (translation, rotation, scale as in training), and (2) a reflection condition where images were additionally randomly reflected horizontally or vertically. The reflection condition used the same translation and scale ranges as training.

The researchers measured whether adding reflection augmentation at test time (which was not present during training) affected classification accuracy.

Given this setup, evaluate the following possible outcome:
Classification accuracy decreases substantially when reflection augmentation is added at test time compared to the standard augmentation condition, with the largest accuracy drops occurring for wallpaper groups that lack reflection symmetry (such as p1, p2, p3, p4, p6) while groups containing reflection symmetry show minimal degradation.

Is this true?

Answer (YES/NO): NO